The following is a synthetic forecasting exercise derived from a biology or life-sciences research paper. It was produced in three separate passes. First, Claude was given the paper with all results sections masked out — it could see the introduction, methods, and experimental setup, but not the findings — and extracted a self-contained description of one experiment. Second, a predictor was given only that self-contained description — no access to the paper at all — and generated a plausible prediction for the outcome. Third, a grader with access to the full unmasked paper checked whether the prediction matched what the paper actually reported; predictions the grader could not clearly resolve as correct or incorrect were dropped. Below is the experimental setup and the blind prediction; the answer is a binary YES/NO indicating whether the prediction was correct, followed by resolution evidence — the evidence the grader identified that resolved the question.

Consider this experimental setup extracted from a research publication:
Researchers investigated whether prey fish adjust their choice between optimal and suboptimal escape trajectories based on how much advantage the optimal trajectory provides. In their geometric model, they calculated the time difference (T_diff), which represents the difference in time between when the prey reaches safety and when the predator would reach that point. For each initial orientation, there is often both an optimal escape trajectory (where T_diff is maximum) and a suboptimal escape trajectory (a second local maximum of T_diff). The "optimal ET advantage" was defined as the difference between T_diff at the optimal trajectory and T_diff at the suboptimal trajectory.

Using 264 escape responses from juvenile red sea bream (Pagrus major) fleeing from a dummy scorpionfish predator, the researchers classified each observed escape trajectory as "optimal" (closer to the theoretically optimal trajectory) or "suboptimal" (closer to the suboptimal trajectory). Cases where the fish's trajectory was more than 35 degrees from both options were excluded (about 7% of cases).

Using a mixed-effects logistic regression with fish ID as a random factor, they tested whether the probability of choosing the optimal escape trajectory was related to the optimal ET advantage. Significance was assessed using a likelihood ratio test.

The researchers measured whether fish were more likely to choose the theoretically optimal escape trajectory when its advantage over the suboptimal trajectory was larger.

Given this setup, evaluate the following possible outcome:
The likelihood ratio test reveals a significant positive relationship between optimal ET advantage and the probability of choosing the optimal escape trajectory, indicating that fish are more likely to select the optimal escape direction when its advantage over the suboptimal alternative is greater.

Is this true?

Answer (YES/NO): YES